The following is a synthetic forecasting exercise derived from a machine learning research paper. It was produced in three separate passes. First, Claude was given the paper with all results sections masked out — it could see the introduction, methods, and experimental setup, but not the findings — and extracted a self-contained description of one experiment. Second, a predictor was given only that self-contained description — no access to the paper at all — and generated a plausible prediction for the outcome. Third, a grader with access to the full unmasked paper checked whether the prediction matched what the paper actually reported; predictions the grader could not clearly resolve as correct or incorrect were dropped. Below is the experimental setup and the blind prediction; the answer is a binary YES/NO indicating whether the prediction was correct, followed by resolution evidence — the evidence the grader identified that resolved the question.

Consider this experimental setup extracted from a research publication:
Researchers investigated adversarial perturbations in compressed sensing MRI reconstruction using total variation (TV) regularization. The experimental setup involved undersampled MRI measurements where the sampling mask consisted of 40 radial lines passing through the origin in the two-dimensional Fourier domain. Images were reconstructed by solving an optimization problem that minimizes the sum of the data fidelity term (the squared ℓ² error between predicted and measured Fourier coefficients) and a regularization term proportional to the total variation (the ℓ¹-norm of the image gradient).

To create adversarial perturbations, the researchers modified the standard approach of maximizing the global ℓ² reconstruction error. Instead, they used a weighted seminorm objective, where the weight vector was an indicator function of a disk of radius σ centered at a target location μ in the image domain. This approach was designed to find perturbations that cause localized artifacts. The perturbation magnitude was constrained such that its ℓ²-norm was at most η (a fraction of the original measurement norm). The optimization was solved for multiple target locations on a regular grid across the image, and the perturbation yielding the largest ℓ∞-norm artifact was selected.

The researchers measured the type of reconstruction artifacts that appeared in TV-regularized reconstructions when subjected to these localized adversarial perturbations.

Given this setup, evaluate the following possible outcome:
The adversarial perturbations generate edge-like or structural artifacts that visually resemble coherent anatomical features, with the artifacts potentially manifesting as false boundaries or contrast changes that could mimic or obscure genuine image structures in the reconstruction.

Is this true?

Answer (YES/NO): NO